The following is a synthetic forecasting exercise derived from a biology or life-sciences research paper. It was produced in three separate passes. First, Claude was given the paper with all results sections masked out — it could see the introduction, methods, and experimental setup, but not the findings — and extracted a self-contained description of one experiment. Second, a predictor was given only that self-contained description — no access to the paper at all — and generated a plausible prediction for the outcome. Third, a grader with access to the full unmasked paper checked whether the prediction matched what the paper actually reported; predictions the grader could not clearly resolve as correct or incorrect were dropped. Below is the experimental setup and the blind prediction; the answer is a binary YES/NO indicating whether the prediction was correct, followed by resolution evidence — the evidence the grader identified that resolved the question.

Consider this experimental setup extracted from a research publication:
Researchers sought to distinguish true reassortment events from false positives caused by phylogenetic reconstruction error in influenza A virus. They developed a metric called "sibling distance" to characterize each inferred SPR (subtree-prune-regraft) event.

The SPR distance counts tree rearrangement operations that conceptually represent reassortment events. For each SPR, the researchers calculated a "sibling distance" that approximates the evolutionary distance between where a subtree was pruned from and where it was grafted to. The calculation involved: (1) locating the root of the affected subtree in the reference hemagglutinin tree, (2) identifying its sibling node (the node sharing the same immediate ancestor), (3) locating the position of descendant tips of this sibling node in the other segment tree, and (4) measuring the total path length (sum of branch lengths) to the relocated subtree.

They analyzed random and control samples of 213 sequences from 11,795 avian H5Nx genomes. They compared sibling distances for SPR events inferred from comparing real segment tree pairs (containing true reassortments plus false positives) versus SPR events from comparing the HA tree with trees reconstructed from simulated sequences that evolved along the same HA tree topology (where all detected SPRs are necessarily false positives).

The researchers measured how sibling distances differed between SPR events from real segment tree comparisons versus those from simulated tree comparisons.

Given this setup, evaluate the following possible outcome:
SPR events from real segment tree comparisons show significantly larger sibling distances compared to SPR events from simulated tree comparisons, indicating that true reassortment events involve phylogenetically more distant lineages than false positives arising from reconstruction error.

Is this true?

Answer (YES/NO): YES